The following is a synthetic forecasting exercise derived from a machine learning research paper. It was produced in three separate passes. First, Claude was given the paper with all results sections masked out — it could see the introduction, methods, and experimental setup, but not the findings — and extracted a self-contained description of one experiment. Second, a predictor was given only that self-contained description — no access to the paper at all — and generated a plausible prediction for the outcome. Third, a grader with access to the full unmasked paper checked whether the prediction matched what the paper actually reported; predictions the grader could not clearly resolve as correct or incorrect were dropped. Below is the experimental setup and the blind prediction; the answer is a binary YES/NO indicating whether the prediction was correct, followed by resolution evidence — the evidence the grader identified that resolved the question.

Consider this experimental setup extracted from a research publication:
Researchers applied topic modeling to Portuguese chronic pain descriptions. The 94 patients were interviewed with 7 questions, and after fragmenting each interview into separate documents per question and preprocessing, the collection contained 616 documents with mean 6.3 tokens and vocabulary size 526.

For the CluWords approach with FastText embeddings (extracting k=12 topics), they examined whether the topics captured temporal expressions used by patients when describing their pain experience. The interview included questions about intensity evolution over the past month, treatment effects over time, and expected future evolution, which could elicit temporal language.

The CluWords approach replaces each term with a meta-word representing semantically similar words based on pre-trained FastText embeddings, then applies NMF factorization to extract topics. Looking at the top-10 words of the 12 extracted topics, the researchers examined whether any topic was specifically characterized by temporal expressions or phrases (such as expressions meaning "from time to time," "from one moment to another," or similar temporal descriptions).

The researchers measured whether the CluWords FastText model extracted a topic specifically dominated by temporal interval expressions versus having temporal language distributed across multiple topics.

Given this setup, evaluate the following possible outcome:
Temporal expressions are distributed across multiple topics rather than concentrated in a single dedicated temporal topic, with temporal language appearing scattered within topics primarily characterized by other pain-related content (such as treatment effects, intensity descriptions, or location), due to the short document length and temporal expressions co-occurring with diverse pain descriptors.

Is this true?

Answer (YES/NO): NO